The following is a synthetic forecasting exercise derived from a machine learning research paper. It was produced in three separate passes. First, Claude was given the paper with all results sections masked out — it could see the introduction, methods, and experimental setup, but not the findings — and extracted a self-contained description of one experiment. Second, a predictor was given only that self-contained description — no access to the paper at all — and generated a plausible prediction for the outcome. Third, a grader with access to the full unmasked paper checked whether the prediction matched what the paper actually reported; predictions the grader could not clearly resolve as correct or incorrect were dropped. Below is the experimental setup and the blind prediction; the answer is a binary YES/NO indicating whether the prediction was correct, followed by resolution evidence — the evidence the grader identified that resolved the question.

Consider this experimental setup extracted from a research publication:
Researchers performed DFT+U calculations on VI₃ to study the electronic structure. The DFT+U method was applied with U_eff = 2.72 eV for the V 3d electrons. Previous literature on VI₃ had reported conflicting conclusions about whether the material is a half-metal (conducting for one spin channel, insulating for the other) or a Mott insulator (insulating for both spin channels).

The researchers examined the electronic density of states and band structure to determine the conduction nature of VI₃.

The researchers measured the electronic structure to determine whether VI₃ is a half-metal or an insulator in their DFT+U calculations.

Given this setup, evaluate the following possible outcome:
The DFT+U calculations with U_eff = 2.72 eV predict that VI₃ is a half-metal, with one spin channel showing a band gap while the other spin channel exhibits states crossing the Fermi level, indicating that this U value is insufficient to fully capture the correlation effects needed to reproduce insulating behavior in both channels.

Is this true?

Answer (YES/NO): NO